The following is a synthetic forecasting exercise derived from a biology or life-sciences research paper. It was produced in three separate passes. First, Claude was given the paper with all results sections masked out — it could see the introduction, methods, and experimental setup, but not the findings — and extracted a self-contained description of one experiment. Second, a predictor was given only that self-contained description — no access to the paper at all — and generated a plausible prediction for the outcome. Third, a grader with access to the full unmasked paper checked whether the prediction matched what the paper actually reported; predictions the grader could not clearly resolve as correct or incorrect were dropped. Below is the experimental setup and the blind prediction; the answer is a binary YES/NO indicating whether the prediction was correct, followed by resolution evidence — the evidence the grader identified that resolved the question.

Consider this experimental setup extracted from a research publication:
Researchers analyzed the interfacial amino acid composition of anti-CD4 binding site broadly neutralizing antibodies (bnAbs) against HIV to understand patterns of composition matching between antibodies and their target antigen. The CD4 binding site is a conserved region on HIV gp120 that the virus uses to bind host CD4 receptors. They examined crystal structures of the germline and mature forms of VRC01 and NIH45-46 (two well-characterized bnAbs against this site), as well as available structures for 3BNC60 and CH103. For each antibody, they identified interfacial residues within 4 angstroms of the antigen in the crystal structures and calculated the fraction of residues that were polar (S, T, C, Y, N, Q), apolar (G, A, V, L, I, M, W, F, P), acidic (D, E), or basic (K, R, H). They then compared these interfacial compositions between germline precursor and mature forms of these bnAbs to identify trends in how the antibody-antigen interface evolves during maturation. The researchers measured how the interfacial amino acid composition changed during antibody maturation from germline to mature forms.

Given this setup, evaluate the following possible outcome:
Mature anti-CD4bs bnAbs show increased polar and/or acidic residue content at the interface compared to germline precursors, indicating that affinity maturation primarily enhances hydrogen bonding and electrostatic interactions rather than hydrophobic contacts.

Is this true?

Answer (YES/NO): NO